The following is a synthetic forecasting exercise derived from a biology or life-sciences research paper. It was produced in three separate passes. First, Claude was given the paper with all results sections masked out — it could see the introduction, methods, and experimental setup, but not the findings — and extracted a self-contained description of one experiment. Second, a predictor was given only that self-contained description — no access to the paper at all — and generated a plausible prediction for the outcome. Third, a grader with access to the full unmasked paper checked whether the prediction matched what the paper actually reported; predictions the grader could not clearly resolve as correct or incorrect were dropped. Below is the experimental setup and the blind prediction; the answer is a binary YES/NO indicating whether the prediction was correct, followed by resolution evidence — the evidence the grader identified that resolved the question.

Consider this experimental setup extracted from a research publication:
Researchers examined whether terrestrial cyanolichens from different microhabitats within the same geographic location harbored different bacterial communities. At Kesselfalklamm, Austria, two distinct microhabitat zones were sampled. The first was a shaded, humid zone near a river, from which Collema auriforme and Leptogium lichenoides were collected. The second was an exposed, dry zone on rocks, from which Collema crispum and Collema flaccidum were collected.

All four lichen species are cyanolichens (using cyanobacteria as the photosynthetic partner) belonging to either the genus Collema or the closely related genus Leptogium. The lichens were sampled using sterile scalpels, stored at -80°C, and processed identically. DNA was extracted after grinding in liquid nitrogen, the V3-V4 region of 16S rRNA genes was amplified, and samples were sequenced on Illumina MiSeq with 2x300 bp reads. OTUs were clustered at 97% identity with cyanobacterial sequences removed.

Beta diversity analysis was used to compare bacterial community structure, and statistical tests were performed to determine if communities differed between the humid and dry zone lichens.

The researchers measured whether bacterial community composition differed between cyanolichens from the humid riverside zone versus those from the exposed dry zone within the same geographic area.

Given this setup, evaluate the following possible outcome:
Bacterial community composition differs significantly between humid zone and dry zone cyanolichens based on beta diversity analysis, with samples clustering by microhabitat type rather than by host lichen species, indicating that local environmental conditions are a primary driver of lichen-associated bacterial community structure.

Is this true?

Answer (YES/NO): YES